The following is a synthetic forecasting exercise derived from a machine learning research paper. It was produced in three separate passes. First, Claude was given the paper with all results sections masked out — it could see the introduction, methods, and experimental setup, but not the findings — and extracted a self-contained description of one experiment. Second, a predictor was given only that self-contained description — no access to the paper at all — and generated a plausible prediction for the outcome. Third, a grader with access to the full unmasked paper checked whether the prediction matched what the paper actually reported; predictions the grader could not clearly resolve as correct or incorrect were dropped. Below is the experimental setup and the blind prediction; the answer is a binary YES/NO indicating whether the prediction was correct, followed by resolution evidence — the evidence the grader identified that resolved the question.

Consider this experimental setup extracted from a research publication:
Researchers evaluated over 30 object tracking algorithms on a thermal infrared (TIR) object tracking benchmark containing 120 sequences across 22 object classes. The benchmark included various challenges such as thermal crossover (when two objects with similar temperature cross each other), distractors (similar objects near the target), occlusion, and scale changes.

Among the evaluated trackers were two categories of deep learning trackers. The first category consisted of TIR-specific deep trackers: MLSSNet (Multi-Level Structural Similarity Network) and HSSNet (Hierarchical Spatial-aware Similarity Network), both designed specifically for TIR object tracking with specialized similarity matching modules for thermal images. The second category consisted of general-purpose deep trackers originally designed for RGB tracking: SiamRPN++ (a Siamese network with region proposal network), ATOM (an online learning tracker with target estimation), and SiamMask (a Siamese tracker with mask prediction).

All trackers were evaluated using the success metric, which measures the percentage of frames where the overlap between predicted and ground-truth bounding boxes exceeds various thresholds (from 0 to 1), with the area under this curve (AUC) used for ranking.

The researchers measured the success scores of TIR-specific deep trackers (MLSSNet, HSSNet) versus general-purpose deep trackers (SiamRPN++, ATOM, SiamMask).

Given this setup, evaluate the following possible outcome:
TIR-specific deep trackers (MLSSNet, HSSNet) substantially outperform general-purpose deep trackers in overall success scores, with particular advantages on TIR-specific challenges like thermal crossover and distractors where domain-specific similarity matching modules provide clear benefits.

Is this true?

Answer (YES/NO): NO